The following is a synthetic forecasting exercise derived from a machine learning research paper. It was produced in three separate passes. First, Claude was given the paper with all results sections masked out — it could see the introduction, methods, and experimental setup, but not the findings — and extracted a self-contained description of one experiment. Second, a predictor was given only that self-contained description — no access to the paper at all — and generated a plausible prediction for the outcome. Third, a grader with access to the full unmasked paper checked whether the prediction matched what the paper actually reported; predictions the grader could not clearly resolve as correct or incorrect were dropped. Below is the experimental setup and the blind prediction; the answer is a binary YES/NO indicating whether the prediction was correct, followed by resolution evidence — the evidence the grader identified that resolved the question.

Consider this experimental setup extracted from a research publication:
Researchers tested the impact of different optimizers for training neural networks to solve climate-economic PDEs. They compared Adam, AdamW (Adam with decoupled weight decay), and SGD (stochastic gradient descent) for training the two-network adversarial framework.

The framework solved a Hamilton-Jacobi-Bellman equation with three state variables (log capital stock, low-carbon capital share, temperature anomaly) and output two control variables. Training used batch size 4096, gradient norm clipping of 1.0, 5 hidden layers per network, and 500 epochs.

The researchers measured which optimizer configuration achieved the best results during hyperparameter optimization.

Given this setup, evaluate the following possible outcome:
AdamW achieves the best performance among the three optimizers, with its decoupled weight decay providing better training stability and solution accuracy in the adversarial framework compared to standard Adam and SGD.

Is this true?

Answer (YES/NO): YES